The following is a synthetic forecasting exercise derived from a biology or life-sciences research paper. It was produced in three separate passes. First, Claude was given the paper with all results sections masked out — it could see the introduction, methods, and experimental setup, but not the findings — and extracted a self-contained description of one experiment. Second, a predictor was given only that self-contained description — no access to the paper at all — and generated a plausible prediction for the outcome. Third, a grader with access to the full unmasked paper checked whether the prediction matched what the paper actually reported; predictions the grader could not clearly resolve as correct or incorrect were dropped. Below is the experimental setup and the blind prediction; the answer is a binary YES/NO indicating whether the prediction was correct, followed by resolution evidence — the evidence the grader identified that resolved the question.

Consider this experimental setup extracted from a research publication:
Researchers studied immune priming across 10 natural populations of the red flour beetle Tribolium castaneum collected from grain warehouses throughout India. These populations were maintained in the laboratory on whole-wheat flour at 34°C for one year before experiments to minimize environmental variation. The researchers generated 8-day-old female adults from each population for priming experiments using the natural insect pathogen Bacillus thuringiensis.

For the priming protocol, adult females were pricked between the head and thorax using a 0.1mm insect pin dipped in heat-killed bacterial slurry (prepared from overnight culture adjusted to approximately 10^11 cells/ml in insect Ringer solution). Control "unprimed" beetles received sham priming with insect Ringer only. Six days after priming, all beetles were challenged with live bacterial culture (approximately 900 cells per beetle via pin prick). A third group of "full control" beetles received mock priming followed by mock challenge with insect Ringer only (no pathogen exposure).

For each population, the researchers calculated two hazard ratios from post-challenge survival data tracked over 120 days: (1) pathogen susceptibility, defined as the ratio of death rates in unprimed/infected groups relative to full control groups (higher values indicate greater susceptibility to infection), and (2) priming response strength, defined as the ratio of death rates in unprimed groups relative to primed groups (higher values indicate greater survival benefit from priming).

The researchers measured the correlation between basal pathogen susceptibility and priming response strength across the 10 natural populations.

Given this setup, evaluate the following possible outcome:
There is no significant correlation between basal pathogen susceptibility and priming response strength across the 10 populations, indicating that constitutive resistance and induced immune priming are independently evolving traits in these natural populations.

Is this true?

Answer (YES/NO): NO